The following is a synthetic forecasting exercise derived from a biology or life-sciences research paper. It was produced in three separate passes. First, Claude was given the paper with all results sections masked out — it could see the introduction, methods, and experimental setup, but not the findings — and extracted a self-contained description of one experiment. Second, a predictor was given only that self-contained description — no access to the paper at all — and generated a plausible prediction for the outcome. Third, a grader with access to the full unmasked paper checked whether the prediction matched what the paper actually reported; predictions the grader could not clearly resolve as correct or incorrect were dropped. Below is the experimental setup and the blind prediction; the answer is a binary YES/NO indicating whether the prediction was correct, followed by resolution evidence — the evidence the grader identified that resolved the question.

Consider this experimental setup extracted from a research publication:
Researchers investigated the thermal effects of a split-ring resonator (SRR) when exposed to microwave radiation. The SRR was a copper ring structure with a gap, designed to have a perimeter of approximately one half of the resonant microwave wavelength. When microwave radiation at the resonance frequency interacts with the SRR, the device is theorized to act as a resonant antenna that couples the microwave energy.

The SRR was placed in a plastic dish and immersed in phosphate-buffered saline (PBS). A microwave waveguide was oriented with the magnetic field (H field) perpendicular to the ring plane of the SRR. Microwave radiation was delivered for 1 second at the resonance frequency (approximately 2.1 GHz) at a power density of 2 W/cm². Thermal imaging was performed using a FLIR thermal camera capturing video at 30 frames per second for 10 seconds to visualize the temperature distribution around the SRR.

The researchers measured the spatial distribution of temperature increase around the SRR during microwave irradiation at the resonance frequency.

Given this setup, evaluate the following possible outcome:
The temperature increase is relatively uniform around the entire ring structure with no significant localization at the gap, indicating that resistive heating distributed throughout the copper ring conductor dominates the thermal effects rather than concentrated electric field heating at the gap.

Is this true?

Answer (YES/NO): NO